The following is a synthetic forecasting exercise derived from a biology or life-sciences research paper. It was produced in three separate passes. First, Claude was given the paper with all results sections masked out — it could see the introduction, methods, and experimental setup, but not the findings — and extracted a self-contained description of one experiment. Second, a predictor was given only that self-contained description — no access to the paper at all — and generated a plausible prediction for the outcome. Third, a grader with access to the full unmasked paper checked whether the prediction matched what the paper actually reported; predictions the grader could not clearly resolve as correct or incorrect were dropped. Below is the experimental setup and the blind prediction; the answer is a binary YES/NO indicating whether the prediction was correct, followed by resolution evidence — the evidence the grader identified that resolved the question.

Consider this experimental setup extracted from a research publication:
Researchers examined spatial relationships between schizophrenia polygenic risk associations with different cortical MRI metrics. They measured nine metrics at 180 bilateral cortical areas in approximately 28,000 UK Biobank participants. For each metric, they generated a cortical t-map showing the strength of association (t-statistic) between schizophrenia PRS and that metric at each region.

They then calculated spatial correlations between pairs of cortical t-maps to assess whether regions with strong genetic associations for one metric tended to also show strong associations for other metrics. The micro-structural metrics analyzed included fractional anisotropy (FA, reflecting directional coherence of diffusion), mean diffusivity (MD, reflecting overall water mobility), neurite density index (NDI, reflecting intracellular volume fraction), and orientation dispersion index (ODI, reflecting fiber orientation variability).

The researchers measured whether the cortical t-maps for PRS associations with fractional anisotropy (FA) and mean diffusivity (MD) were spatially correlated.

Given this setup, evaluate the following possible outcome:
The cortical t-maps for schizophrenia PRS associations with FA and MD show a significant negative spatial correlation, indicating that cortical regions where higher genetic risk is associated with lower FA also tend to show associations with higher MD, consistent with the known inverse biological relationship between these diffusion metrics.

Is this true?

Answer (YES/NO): YES